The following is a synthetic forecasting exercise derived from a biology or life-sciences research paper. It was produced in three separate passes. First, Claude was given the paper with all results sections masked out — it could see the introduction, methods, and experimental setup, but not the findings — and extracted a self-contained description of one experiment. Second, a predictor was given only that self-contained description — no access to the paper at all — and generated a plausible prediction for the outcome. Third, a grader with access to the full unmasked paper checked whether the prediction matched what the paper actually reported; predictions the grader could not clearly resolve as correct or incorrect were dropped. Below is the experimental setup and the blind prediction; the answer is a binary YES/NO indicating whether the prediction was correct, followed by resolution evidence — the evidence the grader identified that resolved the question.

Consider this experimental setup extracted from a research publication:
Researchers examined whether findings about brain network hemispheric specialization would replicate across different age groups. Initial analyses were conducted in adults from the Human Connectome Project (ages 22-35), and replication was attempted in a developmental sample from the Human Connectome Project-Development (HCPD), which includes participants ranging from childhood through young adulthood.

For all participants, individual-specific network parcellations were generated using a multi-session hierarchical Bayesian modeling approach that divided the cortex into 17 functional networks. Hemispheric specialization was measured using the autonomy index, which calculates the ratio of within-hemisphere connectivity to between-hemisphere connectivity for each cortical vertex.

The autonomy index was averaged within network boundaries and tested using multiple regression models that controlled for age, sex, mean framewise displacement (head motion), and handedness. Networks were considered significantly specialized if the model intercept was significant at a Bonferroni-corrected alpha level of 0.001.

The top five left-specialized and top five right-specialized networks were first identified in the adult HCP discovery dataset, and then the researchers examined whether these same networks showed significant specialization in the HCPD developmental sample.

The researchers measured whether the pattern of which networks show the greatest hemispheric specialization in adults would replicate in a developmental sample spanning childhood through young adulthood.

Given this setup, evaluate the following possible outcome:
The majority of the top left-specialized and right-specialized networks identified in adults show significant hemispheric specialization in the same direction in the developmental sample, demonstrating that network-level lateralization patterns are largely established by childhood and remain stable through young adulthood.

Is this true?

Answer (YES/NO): YES